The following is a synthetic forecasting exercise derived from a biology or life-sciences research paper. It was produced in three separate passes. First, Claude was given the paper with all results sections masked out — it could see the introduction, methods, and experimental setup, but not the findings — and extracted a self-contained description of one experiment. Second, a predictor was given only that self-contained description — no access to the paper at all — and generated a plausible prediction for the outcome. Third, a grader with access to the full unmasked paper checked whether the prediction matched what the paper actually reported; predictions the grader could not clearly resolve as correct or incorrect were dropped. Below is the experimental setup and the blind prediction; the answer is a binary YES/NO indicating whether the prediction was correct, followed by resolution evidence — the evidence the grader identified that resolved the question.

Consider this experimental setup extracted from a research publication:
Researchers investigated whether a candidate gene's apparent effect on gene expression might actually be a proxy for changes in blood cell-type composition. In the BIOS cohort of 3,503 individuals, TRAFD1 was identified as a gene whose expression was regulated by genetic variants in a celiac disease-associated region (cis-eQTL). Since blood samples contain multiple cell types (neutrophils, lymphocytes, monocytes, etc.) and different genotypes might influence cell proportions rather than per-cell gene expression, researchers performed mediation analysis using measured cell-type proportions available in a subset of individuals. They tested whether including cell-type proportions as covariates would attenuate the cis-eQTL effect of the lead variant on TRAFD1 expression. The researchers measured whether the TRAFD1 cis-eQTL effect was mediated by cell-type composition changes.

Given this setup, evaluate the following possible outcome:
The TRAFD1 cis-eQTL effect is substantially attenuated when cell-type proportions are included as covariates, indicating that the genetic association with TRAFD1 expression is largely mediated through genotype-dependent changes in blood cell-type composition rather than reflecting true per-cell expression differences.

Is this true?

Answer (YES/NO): NO